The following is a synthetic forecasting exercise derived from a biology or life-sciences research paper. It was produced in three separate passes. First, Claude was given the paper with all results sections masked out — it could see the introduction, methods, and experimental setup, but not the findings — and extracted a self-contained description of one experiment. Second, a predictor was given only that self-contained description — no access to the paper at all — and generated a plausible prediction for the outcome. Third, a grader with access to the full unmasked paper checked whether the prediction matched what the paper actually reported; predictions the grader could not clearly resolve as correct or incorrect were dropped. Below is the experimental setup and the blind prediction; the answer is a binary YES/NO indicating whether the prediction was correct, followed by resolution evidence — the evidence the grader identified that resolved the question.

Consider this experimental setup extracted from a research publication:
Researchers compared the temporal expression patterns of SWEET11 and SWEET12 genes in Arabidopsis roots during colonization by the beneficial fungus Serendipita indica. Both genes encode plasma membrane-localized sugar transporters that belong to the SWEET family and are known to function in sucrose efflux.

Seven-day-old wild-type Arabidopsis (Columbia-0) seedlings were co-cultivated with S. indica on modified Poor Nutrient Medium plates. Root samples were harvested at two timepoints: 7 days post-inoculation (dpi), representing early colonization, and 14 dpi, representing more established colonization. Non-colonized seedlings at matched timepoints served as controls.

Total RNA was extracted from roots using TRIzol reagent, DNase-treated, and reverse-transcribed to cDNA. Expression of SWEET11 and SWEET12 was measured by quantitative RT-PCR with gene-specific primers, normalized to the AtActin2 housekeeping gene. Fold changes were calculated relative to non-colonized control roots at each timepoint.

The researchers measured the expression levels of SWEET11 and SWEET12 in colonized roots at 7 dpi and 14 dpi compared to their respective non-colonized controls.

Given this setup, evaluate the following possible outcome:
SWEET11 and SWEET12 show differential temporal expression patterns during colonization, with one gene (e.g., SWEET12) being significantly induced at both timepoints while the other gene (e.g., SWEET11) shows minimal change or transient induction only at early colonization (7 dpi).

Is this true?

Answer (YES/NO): NO